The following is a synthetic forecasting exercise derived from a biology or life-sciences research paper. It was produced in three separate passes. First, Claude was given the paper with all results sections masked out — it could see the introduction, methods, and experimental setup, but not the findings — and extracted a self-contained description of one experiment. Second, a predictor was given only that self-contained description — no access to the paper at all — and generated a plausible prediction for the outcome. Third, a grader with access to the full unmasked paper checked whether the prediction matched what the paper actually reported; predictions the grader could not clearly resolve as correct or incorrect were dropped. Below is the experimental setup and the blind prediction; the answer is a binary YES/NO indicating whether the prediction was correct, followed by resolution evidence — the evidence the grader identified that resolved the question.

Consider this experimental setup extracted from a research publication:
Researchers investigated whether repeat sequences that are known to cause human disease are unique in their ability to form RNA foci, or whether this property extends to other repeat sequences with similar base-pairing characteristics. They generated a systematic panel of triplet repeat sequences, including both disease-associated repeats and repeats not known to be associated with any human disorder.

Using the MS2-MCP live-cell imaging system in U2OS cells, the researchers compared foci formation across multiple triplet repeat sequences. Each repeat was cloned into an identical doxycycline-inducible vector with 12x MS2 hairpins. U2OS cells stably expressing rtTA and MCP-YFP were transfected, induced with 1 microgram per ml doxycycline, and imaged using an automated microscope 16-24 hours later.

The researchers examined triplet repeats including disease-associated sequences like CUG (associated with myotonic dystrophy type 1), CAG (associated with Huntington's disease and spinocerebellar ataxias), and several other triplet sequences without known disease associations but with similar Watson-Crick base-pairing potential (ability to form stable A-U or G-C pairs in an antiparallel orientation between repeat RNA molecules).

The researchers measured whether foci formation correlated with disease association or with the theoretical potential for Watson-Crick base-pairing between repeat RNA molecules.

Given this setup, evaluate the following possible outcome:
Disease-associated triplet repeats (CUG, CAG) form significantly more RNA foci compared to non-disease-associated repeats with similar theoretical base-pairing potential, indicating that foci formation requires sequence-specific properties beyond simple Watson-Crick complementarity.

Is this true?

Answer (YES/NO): NO